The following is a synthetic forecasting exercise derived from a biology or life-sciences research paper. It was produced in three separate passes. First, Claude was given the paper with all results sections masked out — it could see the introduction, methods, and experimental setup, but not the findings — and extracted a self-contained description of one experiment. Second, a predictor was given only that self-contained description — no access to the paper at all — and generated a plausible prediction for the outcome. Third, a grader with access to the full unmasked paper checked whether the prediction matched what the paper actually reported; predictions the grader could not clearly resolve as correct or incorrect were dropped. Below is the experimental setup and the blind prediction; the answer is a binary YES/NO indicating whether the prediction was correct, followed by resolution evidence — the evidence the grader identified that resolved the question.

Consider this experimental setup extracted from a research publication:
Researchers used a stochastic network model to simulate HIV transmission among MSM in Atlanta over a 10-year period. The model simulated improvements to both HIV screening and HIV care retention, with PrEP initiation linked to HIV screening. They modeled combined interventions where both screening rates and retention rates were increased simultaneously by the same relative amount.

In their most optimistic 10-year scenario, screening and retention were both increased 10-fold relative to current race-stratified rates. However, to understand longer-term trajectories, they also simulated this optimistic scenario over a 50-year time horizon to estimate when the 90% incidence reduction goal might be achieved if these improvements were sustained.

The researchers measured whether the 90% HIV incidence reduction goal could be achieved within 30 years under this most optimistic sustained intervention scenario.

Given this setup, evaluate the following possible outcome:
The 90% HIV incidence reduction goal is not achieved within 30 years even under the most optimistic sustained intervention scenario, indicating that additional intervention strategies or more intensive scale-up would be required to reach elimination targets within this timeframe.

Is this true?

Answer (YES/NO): YES